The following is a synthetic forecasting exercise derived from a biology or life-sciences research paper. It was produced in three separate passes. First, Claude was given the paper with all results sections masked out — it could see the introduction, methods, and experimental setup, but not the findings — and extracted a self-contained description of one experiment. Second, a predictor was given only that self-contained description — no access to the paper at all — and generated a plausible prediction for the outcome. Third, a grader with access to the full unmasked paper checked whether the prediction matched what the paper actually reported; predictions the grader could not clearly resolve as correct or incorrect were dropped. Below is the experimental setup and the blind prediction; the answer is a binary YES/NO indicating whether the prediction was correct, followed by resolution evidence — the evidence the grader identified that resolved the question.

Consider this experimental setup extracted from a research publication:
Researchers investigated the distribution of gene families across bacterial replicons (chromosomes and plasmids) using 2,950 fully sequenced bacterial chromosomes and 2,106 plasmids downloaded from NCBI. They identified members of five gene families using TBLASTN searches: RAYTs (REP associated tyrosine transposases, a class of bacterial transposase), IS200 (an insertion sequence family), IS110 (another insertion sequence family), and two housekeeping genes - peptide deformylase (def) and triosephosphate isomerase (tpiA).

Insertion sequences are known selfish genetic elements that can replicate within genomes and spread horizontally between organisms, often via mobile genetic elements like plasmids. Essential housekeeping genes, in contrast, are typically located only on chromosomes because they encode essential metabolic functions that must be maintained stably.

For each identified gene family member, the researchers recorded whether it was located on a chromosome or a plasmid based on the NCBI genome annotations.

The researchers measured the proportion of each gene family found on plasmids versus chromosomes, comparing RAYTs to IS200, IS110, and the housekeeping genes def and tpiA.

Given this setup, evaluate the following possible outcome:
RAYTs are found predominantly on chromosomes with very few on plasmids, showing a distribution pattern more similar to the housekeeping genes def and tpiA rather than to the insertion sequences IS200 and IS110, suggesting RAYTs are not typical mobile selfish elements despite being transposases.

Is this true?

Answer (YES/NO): YES